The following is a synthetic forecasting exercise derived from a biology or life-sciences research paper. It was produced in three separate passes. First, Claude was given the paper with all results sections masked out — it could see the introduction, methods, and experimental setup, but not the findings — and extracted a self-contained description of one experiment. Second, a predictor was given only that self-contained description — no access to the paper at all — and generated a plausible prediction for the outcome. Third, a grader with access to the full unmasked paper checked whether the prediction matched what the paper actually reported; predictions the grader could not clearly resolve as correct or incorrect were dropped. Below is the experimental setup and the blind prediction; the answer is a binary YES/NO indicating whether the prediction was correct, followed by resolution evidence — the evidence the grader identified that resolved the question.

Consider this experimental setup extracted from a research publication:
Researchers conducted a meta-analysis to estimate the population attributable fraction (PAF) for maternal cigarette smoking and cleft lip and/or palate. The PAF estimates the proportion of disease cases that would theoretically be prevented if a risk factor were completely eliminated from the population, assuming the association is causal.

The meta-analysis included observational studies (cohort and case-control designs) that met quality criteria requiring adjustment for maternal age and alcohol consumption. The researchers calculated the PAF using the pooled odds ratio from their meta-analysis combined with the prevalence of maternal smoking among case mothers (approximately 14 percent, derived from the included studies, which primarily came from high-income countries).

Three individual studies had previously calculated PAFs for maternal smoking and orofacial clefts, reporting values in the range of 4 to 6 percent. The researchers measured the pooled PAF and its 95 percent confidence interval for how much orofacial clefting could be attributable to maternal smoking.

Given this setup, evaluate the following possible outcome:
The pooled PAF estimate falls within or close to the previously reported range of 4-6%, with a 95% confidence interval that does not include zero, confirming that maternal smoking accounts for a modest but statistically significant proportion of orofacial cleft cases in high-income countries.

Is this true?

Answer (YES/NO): YES